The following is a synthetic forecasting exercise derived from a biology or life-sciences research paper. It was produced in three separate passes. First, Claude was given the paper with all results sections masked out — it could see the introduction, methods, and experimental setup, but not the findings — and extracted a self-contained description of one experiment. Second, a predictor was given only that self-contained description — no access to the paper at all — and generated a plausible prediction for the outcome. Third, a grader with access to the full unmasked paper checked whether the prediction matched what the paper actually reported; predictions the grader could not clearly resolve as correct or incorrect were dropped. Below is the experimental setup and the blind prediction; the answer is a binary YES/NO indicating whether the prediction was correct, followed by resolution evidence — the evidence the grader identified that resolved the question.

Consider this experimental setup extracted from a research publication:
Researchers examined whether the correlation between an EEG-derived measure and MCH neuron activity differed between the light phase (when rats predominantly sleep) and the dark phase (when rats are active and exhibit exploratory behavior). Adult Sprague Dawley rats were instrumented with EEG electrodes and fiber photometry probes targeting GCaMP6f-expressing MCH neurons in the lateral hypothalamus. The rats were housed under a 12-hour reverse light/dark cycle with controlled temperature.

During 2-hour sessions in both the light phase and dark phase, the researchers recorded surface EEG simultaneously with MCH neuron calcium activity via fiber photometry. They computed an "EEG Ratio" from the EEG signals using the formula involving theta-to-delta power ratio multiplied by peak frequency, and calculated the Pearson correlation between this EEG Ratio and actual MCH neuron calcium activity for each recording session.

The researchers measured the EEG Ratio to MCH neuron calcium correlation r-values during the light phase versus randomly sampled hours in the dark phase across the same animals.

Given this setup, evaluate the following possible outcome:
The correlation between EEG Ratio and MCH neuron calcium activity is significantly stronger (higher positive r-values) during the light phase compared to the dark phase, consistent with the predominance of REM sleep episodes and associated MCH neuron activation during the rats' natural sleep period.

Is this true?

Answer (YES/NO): YES